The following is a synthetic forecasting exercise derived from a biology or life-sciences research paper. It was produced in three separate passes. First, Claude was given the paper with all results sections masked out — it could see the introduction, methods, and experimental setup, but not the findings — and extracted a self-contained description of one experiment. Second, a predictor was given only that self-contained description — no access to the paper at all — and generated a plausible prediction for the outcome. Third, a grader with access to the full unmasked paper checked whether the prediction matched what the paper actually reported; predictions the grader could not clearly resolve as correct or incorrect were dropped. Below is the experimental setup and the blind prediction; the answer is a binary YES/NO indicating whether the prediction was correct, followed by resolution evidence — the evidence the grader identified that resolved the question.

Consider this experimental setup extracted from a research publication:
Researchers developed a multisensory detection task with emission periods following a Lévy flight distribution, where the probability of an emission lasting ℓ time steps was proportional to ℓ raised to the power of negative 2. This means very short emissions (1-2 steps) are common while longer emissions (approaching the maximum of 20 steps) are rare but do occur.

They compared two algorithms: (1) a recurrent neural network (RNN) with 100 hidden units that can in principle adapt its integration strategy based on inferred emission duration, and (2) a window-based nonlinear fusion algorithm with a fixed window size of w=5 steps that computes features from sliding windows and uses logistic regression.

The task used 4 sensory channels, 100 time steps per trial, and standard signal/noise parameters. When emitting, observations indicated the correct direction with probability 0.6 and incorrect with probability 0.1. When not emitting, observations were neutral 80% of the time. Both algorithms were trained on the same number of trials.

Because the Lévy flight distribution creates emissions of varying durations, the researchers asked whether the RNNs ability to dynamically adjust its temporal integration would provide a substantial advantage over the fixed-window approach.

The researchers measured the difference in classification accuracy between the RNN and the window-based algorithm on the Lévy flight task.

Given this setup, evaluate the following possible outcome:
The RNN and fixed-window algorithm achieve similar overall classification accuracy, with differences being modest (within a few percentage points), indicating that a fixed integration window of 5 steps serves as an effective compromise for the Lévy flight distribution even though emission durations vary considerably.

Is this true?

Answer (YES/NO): YES